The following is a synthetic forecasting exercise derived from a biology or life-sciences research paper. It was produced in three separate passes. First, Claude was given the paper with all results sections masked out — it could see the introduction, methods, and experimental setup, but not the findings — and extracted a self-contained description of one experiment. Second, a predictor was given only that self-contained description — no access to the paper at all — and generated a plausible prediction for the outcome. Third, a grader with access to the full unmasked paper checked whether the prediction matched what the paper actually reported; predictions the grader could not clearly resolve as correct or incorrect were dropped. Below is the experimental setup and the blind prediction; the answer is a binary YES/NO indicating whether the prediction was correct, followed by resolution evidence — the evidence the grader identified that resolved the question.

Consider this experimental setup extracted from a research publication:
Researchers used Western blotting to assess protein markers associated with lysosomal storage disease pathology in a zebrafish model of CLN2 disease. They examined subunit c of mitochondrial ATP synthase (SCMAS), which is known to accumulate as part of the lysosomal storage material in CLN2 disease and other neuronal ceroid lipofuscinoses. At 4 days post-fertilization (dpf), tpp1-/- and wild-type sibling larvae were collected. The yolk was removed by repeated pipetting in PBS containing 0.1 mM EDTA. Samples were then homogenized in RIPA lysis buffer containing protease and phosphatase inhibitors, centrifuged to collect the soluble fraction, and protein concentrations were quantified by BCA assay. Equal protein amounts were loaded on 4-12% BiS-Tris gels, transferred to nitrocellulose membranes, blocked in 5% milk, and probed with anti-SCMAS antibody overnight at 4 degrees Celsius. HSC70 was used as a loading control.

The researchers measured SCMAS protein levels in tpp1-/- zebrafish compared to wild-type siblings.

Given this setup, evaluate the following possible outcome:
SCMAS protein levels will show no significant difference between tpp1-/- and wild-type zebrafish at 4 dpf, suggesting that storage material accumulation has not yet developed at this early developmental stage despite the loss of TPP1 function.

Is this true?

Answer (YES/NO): NO